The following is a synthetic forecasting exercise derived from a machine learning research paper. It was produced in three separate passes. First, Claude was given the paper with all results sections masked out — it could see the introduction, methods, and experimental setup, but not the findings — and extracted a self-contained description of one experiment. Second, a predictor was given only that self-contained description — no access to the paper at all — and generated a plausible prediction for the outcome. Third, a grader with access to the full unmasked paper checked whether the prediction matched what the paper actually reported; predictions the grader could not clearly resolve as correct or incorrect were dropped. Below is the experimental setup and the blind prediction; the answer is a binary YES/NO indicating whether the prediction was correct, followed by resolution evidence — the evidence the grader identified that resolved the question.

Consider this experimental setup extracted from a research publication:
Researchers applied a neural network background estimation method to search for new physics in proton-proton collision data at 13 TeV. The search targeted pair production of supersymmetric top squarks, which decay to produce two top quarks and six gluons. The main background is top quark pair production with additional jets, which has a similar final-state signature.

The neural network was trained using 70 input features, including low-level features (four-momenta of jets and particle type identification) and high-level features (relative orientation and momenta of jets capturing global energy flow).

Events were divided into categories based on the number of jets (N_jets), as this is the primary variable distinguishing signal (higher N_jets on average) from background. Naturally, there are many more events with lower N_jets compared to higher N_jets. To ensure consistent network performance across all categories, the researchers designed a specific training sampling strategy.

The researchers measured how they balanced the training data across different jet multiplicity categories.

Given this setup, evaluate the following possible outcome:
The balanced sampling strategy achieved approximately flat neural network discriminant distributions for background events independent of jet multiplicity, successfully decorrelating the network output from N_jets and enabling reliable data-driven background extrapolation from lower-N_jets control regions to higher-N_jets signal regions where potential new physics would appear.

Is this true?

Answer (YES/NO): NO